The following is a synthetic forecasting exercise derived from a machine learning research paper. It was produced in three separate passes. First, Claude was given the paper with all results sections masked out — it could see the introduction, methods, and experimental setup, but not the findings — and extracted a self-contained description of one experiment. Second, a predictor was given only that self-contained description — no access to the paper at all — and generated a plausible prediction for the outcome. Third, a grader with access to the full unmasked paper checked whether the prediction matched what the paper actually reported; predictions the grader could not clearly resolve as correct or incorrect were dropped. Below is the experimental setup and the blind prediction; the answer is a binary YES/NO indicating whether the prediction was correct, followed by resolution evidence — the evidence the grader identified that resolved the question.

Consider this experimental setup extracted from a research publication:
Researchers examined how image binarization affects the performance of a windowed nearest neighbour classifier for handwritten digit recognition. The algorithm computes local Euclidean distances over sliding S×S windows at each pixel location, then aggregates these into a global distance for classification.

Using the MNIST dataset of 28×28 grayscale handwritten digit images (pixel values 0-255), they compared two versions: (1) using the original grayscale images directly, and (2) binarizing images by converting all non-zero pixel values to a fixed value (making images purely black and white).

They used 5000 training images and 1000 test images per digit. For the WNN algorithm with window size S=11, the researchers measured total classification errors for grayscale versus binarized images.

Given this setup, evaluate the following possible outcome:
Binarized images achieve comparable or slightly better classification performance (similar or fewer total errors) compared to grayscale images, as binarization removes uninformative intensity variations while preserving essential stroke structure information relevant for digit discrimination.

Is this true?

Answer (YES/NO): NO